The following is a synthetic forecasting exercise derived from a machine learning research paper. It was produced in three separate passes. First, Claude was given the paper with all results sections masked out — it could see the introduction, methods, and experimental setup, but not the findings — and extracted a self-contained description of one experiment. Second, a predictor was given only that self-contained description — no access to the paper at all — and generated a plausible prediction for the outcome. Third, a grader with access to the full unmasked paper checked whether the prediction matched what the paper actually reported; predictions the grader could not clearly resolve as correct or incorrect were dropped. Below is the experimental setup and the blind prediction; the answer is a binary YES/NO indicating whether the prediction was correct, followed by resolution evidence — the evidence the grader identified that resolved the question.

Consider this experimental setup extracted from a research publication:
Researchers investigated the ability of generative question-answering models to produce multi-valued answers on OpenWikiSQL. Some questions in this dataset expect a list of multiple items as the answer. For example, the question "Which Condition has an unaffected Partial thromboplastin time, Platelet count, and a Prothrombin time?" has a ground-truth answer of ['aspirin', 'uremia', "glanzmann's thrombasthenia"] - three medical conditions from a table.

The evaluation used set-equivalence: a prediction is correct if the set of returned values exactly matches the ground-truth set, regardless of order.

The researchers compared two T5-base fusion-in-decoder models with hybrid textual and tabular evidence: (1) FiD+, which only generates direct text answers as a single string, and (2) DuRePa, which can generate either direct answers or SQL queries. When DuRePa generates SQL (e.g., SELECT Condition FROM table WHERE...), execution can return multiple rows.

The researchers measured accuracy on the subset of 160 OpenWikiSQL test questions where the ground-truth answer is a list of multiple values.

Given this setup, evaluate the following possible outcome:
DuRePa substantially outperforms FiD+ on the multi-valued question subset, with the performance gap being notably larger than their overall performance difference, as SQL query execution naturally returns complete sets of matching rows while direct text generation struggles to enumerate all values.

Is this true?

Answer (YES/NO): YES